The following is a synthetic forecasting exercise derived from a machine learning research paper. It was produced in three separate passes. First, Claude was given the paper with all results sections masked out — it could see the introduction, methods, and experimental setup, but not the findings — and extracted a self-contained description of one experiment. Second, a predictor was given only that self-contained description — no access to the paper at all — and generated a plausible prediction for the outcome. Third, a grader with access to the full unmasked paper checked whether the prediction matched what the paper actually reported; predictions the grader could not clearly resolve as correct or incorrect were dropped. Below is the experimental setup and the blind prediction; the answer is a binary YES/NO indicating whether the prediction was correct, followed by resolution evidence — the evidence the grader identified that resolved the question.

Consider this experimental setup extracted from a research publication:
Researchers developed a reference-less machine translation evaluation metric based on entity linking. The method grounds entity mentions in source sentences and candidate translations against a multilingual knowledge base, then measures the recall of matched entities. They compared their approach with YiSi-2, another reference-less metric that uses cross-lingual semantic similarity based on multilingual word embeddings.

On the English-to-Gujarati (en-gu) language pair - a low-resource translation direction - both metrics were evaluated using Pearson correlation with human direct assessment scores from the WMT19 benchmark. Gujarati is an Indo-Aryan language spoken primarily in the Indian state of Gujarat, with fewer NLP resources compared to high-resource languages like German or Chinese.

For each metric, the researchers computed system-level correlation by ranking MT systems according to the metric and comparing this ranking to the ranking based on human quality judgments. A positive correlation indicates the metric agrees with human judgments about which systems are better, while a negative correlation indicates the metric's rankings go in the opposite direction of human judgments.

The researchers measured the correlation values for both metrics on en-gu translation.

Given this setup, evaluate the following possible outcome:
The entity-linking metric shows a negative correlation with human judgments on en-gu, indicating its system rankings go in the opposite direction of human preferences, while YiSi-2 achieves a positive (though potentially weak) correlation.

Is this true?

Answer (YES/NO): YES